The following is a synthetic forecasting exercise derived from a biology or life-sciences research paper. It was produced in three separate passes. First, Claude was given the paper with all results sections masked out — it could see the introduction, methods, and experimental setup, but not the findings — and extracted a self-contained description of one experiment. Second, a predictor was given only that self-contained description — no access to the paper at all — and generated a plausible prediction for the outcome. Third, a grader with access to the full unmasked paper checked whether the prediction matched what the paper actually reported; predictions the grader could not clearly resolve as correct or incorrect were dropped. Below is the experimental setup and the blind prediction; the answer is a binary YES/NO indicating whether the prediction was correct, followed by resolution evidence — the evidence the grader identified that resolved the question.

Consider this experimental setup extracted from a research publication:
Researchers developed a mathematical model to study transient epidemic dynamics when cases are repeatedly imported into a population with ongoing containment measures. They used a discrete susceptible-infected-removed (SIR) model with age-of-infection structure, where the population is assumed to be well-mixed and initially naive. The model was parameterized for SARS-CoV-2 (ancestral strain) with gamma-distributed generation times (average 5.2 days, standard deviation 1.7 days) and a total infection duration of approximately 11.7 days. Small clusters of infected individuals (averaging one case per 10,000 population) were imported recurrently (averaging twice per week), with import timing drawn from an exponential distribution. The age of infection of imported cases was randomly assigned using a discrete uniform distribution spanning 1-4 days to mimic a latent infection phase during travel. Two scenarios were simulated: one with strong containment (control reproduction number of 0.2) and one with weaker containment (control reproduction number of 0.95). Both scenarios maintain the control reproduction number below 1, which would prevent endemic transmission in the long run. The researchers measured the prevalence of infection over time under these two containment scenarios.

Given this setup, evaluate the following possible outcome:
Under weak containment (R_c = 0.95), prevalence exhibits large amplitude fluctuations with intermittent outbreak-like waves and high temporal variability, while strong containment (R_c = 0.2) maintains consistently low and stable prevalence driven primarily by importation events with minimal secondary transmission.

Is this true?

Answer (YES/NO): YES